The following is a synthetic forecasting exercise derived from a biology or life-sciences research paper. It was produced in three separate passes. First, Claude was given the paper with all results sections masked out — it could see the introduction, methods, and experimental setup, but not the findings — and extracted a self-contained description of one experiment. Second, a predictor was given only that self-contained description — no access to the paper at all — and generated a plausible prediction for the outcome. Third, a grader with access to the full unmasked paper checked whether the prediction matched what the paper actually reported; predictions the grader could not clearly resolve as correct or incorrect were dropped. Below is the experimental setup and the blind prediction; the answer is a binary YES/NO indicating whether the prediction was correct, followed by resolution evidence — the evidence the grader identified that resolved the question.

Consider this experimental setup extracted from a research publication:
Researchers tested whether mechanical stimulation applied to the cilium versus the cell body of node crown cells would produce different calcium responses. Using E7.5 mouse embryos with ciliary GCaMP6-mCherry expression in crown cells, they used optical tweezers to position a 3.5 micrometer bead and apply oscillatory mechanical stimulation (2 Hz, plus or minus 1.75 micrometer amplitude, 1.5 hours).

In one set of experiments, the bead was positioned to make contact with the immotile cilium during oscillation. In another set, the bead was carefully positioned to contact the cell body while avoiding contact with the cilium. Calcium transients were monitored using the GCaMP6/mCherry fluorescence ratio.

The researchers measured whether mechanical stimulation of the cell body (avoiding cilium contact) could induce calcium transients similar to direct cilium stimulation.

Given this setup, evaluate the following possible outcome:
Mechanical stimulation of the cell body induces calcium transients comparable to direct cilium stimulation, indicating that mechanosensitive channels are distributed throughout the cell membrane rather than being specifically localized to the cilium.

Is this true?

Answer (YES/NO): NO